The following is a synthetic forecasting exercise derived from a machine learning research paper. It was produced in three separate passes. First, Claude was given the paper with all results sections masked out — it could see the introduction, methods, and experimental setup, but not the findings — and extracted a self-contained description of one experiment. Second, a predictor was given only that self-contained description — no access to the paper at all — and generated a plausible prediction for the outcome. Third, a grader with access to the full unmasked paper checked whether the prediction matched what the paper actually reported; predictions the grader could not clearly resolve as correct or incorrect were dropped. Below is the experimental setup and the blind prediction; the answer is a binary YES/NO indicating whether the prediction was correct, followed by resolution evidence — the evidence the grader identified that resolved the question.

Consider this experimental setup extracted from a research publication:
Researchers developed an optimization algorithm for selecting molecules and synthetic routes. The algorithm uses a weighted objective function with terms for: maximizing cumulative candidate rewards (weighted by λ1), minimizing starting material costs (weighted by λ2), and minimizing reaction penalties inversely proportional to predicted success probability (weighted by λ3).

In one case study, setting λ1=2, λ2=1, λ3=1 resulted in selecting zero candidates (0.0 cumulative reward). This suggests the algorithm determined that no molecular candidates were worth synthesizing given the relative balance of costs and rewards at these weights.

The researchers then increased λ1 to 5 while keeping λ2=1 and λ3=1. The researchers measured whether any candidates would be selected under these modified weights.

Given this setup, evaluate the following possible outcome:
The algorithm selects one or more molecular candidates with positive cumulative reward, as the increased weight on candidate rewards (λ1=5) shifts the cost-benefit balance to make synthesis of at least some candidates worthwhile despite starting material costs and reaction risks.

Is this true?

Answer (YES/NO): YES